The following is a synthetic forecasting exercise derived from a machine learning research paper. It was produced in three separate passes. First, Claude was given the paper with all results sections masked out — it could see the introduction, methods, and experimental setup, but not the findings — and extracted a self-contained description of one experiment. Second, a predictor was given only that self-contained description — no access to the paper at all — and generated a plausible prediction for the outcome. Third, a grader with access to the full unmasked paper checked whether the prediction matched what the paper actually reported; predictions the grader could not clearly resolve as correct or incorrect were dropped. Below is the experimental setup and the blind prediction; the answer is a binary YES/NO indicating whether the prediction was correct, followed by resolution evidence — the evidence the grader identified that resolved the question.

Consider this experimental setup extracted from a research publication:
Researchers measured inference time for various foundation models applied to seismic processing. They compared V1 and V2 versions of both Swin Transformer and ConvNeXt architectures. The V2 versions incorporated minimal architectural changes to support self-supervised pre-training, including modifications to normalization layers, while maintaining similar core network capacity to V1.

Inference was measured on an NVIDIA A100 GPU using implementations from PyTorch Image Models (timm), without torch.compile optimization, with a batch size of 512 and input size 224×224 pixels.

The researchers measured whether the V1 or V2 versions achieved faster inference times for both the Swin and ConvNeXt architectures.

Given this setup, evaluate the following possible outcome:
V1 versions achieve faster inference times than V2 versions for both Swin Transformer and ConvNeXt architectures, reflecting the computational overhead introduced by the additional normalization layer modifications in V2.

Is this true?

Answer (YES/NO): YES